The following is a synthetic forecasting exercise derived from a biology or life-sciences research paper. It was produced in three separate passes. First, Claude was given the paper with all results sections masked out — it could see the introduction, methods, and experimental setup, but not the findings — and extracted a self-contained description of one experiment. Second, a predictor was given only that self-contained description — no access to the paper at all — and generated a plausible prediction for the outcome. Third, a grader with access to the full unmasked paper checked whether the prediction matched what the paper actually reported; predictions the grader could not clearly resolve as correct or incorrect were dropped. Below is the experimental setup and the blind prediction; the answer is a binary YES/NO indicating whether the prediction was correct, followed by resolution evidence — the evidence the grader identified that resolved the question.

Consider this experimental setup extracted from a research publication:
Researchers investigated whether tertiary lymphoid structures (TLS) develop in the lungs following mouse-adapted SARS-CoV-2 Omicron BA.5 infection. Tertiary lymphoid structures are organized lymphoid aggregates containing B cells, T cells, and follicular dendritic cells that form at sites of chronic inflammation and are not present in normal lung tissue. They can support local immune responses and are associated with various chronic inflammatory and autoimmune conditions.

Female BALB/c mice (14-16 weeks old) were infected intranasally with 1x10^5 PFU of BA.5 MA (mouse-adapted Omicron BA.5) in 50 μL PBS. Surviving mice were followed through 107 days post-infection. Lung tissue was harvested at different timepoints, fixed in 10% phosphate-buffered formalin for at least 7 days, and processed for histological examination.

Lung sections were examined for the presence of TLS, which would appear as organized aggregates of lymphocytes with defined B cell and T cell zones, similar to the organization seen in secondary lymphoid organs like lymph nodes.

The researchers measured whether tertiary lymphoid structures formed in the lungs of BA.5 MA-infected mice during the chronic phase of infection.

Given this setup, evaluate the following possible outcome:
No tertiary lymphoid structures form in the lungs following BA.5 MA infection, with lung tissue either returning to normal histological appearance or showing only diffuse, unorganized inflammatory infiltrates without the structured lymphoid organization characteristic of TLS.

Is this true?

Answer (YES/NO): NO